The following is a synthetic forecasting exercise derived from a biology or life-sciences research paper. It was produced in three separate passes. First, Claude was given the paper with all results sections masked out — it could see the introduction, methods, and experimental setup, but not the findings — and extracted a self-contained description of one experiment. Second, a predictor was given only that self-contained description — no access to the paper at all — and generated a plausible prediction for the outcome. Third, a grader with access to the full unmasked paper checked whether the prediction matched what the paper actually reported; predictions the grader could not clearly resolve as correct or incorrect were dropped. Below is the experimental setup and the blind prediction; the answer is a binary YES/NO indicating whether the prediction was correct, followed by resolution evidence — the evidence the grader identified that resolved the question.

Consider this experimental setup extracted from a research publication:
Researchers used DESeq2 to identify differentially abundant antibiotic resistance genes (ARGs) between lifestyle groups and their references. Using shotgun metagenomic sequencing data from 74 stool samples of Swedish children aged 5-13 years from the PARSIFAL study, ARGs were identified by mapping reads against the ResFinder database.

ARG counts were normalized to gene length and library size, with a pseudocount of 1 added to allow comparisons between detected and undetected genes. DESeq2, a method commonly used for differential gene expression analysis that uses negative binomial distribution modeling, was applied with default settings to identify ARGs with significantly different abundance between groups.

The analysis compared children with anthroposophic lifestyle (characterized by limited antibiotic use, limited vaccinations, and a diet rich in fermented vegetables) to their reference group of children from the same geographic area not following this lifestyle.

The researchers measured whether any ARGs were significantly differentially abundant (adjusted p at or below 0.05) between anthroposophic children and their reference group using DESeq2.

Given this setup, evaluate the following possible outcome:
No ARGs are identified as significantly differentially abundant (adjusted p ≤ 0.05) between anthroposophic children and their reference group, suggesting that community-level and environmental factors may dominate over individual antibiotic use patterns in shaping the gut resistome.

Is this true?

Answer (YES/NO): NO